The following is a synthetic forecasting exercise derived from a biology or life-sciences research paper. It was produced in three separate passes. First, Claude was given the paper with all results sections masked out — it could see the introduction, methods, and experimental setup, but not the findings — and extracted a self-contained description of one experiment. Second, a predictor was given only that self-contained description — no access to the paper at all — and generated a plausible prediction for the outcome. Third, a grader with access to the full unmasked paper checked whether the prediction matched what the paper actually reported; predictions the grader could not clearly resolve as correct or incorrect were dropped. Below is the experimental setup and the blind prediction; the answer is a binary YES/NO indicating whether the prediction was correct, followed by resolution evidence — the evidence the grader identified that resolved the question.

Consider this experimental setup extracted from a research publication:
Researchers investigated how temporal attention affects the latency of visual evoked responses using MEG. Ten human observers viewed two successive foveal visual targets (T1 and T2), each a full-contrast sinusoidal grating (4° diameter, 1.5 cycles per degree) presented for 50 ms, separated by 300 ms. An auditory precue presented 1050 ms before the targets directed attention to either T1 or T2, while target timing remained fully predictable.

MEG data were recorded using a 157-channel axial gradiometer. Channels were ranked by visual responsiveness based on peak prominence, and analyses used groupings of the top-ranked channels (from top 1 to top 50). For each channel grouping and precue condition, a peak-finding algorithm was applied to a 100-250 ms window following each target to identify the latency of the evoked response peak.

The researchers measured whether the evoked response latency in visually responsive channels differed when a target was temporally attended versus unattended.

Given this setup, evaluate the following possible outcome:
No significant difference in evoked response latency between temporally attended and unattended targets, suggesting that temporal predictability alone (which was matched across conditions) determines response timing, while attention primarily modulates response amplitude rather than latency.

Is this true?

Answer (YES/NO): NO